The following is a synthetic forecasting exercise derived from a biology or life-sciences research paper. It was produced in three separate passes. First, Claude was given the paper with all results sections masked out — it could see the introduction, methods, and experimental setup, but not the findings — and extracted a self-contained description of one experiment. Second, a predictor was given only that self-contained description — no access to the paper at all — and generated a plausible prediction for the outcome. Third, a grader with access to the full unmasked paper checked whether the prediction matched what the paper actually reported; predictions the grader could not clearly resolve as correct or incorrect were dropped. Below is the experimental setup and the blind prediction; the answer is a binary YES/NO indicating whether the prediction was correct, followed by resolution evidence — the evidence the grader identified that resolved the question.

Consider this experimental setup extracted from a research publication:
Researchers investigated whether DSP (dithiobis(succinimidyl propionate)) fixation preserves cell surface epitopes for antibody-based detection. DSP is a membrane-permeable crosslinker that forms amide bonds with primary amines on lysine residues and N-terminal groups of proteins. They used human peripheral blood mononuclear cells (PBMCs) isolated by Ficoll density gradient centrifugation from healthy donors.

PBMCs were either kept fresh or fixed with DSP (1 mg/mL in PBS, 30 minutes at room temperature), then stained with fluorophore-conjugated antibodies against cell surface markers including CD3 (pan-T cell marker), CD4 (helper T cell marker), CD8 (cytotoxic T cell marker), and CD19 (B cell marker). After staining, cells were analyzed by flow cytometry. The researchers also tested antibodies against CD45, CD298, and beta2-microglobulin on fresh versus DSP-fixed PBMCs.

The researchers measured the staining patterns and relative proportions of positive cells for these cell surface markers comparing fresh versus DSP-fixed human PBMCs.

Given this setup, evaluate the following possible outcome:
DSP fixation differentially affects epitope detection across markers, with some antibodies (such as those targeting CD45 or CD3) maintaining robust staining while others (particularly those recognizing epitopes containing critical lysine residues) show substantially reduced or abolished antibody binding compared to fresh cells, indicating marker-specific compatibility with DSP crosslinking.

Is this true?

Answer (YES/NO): NO